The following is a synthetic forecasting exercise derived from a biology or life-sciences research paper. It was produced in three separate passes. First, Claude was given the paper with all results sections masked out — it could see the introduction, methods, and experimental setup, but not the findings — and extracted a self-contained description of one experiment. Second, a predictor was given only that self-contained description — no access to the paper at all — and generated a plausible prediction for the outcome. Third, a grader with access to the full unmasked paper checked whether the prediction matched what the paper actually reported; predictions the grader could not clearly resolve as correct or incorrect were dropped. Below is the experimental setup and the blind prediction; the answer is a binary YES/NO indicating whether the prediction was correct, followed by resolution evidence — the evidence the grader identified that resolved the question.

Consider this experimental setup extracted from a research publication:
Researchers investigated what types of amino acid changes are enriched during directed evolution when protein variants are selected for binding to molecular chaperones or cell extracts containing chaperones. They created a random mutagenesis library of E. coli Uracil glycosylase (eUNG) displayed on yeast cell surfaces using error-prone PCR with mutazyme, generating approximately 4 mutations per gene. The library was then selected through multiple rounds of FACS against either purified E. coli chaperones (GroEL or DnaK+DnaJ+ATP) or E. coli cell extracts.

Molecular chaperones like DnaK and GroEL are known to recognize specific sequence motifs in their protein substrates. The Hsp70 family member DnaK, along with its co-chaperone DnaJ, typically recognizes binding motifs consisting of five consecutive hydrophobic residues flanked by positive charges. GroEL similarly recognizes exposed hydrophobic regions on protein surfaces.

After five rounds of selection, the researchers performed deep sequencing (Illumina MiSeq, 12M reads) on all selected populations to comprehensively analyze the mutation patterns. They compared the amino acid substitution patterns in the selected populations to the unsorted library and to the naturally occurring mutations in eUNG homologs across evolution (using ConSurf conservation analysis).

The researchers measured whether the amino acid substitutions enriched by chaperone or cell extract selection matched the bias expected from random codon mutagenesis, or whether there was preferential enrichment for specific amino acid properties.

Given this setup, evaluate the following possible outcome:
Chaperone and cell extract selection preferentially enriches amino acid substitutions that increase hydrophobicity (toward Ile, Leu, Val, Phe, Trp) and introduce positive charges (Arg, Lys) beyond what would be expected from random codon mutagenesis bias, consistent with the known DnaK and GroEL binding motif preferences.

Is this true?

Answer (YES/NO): YES